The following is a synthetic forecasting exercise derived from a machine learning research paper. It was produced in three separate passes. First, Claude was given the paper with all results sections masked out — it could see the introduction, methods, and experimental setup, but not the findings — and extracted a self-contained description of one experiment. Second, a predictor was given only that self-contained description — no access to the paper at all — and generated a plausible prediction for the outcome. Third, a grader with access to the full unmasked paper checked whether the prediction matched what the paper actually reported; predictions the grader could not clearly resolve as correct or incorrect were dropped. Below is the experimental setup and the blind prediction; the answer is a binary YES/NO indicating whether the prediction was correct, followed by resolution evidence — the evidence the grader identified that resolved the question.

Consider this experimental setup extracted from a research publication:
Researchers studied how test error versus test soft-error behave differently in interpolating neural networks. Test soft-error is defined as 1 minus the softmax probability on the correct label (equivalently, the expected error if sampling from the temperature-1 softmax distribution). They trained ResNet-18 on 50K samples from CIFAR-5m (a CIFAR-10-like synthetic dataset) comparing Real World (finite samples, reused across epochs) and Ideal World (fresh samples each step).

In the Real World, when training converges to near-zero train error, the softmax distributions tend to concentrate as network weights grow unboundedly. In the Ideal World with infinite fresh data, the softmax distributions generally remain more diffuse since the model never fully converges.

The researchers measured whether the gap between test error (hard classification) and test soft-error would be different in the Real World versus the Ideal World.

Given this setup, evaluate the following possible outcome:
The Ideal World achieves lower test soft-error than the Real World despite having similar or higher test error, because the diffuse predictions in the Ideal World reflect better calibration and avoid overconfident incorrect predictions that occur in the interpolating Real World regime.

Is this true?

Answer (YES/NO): NO